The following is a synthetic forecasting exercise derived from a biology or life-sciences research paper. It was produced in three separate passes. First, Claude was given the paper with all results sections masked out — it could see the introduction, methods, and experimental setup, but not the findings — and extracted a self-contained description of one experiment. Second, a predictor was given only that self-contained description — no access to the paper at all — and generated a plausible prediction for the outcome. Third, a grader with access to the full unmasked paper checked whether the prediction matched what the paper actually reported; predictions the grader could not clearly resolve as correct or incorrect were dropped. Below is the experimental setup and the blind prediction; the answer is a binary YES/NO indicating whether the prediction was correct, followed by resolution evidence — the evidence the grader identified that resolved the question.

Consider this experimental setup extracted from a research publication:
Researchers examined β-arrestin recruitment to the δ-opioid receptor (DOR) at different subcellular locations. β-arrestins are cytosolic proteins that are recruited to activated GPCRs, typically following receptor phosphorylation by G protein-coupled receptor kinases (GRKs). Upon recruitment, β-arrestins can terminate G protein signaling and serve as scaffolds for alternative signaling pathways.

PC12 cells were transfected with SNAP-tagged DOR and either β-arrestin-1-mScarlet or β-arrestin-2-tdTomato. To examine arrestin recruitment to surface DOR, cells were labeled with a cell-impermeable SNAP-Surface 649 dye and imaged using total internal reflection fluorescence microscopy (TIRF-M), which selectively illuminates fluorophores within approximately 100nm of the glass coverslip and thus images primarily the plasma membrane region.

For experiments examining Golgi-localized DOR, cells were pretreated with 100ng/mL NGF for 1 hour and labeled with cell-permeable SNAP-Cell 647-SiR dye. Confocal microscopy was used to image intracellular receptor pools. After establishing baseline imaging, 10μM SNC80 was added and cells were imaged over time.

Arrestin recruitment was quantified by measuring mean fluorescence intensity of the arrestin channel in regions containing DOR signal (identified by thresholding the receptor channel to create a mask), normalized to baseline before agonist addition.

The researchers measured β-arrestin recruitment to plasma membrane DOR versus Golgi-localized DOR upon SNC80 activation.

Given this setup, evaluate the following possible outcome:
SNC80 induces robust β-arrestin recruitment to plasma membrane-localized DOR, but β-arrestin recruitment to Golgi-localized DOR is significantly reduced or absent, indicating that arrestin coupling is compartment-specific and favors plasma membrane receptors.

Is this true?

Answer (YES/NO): YES